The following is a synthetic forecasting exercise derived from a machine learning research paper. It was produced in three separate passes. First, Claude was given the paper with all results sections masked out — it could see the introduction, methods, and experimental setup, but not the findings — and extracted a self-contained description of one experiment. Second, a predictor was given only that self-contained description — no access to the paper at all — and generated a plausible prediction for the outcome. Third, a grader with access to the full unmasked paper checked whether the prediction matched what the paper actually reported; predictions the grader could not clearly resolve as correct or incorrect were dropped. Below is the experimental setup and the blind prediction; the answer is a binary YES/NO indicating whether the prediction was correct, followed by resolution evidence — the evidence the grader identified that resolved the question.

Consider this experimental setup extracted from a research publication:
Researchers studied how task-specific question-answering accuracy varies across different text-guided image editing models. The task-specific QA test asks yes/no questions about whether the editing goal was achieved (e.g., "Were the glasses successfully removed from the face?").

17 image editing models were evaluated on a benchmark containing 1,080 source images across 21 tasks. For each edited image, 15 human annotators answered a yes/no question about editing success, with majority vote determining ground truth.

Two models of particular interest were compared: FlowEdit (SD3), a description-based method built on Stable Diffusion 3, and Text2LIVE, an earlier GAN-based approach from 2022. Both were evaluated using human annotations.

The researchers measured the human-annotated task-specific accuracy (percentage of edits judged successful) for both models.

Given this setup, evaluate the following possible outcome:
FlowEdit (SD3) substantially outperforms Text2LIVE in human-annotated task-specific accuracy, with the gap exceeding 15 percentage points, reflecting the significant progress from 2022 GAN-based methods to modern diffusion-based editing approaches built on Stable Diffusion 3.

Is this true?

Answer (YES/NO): YES